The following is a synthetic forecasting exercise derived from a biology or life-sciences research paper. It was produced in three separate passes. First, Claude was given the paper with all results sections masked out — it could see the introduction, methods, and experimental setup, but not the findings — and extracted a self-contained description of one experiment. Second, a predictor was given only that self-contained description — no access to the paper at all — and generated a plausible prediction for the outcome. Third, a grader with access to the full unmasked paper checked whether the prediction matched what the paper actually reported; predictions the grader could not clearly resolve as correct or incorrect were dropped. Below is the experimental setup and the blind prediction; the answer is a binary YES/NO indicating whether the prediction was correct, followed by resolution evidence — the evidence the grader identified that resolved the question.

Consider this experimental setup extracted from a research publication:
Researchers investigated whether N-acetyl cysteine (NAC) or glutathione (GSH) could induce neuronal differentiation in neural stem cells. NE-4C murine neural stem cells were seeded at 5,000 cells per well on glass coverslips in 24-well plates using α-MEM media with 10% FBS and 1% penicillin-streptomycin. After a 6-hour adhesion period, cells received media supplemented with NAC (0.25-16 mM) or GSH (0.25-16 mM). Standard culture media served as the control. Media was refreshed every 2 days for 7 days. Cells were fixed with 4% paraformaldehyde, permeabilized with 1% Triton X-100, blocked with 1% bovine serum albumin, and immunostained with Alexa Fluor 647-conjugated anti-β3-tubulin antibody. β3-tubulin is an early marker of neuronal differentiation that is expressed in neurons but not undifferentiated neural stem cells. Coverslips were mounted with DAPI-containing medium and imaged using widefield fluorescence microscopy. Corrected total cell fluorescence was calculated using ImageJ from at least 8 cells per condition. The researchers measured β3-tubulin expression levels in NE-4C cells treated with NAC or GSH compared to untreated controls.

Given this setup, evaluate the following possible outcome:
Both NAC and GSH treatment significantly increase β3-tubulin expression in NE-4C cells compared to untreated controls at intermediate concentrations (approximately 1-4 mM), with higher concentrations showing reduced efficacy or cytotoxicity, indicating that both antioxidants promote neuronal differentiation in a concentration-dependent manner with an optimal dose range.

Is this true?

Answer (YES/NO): NO